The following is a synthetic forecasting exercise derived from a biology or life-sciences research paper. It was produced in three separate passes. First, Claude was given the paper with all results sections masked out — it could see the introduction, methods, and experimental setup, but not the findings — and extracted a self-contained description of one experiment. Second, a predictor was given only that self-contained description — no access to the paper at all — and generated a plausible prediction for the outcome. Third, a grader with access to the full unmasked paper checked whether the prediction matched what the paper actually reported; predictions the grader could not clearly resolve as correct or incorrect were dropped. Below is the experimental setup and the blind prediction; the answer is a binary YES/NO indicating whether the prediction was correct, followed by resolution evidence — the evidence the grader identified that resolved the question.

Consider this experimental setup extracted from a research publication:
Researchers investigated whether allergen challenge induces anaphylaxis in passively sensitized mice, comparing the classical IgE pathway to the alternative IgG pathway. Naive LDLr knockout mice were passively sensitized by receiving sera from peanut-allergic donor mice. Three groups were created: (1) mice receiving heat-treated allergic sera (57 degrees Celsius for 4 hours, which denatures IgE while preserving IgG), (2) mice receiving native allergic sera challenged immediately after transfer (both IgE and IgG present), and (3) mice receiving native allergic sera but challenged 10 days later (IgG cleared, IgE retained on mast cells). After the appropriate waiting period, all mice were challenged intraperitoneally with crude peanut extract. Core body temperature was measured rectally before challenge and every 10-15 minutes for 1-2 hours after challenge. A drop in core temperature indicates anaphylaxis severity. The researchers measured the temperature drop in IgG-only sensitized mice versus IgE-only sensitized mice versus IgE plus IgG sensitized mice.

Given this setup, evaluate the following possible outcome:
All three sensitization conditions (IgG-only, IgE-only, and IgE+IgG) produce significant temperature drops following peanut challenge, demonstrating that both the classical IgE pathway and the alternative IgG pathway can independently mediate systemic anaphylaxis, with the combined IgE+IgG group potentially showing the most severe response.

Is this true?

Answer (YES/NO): NO